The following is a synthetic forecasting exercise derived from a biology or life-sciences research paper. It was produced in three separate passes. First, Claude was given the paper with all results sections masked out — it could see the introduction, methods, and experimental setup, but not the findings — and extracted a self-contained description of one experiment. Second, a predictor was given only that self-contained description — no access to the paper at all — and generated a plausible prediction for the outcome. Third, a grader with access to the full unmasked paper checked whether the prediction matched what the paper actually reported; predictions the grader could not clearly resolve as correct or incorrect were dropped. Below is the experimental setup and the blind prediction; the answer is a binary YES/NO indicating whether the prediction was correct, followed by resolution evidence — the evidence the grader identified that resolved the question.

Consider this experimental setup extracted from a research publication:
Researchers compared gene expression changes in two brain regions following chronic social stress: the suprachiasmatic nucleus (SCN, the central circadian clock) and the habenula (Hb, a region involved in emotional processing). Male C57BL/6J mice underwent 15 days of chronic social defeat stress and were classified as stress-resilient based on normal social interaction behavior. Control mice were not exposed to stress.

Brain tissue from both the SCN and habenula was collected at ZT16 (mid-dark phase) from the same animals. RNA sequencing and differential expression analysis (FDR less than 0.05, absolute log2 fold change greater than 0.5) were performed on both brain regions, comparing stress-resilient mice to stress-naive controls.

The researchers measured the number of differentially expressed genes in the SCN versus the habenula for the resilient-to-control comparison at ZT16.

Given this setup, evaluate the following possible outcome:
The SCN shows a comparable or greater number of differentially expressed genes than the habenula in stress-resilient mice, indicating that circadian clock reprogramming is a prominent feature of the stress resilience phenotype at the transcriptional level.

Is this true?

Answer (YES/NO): YES